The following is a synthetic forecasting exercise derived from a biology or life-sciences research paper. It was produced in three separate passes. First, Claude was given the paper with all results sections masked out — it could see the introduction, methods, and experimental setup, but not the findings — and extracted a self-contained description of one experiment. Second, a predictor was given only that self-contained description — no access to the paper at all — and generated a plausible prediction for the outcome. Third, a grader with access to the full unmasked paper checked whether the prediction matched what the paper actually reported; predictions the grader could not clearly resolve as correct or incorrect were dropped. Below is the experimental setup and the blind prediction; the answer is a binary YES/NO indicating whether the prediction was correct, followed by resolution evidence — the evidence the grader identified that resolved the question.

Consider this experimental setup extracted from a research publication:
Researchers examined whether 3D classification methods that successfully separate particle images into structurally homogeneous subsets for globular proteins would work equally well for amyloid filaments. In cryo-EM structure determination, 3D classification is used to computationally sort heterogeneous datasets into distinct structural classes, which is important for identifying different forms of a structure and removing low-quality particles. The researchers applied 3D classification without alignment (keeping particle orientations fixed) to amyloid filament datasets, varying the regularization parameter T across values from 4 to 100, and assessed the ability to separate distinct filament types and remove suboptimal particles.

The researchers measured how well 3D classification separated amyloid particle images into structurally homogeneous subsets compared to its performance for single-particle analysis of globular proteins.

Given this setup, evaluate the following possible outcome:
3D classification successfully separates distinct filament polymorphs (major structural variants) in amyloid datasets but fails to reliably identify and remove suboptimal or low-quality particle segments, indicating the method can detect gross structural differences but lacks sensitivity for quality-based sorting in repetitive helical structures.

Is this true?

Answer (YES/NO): NO